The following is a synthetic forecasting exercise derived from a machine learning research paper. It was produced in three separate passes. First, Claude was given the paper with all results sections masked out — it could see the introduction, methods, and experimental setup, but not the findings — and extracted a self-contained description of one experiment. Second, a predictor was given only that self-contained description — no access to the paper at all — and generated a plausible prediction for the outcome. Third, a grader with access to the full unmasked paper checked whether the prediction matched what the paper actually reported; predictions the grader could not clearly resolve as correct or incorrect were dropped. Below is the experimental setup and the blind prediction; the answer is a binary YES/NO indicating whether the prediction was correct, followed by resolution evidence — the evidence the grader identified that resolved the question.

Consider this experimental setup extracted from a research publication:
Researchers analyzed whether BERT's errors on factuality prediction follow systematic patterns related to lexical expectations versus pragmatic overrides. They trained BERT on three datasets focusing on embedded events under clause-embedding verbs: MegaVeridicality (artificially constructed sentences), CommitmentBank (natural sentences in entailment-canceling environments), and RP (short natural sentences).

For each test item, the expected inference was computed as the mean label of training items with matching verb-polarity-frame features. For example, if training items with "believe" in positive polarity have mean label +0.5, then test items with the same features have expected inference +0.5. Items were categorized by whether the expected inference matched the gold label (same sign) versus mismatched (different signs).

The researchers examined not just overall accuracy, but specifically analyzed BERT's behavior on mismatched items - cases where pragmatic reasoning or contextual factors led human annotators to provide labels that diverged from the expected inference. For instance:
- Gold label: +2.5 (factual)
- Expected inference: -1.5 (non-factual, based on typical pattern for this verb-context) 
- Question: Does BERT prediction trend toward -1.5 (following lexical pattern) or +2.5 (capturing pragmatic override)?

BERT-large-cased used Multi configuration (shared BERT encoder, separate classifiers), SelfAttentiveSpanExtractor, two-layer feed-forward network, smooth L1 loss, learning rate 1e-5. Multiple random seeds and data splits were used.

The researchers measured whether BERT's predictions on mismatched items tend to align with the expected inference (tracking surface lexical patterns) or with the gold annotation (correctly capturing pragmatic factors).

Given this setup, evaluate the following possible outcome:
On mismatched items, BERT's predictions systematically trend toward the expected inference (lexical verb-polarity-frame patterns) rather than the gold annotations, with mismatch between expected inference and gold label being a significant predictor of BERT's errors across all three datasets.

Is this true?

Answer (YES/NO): YES